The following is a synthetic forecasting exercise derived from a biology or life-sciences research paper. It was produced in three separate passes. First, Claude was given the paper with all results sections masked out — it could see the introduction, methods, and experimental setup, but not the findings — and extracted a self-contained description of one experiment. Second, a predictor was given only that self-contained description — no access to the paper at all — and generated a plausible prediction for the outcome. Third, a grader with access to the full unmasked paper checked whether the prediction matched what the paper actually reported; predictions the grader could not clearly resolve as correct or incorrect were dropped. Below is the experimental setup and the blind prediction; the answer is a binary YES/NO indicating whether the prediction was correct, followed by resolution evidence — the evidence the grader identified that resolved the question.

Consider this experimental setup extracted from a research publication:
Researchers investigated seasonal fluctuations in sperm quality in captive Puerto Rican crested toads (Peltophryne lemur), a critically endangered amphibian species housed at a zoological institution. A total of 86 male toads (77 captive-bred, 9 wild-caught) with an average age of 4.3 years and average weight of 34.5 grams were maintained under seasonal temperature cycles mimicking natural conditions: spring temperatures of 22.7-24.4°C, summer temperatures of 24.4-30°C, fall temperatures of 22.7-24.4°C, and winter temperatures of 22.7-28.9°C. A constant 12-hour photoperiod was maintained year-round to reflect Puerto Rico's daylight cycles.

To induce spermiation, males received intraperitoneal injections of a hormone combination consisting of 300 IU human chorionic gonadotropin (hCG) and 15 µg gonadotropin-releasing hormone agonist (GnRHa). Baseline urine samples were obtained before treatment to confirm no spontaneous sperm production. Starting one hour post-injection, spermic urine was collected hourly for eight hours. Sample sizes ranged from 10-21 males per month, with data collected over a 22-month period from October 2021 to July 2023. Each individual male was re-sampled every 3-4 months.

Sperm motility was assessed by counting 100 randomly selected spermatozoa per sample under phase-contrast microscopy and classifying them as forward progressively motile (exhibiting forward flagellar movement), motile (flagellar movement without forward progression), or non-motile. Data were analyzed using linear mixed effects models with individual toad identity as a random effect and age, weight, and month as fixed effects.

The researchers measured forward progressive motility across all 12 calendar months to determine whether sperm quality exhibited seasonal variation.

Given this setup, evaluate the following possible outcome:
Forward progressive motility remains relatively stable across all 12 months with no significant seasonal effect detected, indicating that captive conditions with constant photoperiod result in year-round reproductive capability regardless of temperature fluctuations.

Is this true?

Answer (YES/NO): NO